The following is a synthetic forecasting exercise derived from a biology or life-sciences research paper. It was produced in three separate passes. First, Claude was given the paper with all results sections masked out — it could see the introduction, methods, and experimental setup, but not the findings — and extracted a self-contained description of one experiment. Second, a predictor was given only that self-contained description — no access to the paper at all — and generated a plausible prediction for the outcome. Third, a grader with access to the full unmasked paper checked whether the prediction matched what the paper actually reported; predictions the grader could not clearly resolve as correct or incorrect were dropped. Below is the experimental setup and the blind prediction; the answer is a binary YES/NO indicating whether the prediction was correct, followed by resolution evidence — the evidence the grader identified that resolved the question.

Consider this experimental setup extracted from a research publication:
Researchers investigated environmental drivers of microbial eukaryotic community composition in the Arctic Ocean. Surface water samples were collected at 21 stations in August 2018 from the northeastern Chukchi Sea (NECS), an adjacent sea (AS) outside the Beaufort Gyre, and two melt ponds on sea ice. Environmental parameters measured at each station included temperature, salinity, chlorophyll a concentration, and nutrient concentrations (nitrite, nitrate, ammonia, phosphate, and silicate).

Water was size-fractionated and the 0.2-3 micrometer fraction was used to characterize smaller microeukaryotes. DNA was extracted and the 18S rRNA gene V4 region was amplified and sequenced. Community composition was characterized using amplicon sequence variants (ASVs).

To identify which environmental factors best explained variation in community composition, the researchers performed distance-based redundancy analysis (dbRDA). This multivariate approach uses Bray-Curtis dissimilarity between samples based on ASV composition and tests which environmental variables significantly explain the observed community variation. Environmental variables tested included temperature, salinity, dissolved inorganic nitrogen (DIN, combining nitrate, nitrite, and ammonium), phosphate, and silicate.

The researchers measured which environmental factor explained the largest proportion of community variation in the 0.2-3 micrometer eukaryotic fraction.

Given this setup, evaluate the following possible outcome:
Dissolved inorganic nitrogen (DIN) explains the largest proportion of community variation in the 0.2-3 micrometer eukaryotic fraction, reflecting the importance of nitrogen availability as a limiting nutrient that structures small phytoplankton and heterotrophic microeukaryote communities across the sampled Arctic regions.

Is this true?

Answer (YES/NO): NO